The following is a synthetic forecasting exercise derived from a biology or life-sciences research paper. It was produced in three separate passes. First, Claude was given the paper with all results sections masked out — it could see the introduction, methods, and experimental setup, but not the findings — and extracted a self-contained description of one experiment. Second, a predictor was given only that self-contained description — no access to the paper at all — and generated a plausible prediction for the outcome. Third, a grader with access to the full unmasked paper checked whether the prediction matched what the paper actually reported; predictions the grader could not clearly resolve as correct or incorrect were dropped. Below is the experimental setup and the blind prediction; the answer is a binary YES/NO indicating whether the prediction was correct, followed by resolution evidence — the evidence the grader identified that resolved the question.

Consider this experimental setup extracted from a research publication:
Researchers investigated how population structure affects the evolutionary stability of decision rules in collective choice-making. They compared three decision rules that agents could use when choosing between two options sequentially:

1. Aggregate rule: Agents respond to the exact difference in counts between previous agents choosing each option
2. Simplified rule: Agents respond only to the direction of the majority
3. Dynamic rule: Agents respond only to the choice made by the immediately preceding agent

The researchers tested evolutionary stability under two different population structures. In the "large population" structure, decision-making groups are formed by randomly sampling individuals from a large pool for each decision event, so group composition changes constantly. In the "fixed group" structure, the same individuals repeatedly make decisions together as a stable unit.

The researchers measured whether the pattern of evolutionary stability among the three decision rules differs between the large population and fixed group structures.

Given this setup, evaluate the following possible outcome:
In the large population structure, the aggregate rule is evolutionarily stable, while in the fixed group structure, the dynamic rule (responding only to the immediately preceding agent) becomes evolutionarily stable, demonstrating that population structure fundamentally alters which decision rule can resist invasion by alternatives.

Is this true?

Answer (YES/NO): NO